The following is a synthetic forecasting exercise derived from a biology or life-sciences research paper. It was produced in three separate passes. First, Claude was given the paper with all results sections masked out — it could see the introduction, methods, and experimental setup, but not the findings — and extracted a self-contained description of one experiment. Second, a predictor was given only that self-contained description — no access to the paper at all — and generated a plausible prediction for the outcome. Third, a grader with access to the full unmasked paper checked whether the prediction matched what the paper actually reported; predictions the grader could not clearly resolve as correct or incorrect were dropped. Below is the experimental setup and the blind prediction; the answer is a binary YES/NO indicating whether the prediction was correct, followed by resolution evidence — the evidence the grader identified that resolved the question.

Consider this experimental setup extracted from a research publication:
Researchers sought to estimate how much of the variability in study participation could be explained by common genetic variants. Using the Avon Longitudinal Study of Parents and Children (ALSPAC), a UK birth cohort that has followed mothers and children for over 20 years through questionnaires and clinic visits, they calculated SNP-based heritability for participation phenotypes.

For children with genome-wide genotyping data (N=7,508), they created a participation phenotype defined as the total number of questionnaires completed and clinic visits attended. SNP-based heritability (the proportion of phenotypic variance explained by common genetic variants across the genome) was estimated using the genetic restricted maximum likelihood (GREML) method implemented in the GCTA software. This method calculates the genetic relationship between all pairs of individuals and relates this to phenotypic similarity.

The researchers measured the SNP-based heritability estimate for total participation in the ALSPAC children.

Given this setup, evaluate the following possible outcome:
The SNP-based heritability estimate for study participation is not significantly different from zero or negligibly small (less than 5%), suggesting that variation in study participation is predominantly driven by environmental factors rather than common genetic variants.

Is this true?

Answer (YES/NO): NO